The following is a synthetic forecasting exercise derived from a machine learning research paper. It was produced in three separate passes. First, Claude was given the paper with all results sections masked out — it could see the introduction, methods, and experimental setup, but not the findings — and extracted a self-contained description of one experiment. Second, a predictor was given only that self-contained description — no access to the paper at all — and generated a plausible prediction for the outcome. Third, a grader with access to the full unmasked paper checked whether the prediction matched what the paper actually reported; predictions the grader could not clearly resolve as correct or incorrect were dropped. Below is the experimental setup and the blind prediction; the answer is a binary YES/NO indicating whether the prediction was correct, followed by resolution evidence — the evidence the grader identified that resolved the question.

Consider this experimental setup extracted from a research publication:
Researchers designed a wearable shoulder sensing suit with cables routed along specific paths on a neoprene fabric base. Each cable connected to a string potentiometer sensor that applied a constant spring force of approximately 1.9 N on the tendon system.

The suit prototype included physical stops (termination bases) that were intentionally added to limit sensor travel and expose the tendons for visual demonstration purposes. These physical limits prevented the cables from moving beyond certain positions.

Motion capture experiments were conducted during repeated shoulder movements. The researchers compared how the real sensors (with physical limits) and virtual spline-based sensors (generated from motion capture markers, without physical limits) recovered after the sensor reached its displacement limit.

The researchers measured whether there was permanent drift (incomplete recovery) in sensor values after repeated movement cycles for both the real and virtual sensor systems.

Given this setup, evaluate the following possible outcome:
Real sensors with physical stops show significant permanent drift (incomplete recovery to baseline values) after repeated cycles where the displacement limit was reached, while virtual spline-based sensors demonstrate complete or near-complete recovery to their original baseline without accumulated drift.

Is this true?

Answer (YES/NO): NO